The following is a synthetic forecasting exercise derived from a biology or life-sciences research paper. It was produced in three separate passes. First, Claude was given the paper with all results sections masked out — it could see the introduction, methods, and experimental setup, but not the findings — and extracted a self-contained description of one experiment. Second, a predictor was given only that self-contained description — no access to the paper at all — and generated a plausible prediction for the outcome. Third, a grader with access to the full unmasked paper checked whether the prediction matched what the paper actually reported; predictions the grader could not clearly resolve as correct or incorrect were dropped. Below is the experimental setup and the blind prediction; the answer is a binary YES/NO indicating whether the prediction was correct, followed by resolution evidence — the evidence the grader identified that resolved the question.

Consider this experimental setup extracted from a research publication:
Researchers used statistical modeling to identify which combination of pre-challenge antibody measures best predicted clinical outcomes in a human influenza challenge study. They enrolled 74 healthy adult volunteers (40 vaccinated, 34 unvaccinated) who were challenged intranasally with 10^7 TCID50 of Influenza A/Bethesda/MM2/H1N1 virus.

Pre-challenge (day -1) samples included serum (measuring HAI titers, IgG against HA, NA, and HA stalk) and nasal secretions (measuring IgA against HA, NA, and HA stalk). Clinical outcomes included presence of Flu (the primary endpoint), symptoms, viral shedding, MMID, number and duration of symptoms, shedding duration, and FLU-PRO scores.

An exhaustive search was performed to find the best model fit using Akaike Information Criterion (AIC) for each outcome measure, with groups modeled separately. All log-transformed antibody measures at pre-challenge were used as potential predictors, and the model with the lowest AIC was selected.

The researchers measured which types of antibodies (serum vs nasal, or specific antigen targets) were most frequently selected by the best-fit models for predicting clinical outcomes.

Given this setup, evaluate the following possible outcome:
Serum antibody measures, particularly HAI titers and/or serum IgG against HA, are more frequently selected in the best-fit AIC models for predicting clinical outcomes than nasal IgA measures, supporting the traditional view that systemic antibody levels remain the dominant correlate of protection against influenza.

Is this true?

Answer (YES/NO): YES